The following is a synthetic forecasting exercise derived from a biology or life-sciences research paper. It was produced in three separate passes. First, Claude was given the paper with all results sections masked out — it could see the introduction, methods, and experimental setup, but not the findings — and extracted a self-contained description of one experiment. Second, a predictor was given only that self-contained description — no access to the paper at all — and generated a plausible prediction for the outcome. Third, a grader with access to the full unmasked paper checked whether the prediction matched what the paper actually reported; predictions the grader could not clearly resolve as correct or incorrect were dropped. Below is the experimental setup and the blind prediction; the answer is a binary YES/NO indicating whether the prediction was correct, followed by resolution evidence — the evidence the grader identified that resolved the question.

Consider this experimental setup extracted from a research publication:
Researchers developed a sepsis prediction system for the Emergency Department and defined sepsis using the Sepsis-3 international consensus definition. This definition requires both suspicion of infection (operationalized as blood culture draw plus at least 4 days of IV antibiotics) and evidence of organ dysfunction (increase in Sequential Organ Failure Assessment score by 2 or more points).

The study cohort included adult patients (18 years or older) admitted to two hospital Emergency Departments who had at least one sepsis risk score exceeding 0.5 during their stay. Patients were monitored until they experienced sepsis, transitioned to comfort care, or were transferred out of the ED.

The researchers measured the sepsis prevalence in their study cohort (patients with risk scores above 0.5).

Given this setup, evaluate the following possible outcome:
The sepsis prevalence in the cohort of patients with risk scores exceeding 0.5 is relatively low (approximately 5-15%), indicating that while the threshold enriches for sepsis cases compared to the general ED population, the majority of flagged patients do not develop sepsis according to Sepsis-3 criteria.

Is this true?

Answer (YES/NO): NO